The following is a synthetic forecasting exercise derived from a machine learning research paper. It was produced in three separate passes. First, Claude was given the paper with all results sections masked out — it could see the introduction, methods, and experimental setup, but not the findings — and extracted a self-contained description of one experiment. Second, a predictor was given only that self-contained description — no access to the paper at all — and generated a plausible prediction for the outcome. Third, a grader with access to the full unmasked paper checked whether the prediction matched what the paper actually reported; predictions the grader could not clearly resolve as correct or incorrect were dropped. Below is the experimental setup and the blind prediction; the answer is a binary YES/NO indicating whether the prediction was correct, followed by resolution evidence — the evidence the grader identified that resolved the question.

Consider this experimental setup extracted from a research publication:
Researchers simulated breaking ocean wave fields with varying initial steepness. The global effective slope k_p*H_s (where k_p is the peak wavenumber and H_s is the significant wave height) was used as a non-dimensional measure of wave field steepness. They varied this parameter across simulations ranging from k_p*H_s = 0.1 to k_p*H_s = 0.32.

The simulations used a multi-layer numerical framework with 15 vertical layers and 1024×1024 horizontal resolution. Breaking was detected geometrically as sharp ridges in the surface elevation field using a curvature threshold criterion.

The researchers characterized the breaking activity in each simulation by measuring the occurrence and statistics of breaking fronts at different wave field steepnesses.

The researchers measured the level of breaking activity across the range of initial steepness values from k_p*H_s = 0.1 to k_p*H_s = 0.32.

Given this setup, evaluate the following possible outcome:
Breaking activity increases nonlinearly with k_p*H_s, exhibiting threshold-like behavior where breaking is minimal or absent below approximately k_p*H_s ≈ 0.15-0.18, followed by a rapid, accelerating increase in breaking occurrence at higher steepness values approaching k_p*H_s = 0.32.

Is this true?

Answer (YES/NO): NO